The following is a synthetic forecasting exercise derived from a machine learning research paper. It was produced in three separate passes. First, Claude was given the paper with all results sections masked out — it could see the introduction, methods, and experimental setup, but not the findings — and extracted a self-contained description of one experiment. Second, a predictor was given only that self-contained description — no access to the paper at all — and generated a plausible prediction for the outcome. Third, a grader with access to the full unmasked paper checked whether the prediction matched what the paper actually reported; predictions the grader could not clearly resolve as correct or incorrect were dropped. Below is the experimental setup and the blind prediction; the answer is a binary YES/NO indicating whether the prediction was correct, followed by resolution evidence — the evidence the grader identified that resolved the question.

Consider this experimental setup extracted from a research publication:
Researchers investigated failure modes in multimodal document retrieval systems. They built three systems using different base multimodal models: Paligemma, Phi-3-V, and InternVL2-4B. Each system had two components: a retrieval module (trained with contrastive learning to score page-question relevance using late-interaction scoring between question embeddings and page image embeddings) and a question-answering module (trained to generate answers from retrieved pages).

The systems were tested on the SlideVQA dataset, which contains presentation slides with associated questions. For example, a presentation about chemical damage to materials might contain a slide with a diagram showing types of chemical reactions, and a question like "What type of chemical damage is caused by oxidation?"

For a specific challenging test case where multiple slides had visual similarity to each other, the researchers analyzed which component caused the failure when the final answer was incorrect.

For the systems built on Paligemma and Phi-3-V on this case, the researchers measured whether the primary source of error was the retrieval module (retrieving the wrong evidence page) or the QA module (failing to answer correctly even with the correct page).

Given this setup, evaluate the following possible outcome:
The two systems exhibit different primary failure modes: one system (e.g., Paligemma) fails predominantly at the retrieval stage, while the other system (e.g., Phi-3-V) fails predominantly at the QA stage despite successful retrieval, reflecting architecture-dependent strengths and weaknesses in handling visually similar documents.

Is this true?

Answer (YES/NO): YES